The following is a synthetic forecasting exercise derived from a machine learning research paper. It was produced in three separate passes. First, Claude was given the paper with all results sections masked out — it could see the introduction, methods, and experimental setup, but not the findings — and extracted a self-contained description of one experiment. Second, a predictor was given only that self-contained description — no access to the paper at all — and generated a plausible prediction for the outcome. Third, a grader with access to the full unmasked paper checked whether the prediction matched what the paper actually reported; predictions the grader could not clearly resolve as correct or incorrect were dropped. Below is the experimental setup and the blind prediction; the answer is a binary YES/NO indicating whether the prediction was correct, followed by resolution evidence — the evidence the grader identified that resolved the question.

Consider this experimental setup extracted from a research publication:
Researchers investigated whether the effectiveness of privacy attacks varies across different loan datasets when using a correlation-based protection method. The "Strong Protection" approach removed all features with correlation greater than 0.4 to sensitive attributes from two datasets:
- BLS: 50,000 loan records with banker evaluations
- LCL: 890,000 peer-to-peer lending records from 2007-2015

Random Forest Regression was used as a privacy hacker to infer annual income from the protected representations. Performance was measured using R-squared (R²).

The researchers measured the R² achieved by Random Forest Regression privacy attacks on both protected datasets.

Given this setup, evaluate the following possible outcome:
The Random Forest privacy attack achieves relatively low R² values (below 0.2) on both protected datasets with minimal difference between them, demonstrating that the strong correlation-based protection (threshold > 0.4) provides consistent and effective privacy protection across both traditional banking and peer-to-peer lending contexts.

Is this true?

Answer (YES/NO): NO